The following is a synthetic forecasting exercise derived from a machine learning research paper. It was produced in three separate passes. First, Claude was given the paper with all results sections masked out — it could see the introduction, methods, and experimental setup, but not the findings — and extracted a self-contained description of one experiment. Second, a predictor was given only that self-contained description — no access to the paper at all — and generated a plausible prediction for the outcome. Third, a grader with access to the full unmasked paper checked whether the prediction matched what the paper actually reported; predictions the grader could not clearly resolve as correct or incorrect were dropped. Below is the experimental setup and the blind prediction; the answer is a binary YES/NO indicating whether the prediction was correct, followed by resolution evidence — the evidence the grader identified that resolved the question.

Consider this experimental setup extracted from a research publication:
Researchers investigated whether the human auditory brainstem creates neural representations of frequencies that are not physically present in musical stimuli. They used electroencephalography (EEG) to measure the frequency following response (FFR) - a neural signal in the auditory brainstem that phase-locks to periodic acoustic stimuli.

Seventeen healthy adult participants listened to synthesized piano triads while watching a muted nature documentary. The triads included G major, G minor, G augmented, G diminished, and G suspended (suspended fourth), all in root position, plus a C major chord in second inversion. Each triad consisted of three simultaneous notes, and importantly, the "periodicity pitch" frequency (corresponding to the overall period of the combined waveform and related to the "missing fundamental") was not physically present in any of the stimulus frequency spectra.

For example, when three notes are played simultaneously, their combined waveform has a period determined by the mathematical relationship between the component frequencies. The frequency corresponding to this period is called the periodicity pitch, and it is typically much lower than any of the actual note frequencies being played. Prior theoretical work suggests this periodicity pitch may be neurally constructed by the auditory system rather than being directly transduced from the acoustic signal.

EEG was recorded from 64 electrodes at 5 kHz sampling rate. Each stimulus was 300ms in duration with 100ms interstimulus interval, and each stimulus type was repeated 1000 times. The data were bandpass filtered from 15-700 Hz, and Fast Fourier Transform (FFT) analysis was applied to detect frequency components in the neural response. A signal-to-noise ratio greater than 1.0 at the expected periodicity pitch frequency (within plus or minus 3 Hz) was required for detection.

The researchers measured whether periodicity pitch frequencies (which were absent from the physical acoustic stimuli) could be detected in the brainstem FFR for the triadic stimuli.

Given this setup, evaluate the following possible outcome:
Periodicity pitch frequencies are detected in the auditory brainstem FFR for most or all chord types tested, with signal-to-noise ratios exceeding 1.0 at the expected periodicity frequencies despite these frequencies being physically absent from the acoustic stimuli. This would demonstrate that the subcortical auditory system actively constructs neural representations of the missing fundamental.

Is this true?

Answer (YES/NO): NO